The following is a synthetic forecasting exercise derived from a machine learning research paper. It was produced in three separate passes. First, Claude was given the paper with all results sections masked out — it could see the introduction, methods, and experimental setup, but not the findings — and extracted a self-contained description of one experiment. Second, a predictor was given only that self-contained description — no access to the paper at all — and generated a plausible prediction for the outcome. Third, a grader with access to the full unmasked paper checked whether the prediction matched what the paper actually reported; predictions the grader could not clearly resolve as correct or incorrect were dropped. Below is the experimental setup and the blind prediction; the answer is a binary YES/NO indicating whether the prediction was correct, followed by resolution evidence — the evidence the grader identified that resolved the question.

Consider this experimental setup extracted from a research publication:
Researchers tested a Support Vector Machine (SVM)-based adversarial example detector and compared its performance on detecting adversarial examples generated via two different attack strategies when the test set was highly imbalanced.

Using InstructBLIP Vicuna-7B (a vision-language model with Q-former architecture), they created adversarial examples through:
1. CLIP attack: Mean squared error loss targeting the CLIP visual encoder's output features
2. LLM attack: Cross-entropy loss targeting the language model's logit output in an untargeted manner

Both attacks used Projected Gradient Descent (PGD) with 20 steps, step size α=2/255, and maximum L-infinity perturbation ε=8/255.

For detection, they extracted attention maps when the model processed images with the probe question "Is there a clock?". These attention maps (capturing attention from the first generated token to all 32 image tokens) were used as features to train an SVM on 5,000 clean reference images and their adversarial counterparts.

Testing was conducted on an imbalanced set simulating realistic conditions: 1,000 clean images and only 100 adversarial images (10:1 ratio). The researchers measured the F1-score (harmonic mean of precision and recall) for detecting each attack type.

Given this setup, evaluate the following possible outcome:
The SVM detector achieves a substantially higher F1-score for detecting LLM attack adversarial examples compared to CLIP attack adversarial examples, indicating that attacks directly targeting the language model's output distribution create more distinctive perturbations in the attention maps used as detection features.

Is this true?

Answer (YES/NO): YES